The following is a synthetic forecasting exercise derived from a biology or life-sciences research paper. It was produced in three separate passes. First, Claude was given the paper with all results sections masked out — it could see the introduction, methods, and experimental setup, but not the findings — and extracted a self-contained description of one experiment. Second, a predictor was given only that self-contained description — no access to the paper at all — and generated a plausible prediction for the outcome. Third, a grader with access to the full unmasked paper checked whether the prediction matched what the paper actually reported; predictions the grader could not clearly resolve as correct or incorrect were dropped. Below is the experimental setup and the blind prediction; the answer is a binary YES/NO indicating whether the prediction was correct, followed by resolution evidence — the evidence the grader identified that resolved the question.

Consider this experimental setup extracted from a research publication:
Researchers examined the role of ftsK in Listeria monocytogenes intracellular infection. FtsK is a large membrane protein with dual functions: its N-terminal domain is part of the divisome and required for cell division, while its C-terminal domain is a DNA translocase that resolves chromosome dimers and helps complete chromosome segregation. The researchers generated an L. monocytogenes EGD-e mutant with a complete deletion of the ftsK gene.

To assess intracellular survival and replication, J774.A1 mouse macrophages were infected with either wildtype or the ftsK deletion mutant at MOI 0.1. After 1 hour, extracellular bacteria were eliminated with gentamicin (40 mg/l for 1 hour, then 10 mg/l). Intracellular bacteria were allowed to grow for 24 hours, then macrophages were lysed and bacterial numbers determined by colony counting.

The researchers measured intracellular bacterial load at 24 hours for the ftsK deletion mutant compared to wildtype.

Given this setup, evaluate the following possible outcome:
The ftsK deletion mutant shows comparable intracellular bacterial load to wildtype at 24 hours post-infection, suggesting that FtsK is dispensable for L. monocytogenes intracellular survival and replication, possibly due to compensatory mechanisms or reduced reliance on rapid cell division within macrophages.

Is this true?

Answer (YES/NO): NO